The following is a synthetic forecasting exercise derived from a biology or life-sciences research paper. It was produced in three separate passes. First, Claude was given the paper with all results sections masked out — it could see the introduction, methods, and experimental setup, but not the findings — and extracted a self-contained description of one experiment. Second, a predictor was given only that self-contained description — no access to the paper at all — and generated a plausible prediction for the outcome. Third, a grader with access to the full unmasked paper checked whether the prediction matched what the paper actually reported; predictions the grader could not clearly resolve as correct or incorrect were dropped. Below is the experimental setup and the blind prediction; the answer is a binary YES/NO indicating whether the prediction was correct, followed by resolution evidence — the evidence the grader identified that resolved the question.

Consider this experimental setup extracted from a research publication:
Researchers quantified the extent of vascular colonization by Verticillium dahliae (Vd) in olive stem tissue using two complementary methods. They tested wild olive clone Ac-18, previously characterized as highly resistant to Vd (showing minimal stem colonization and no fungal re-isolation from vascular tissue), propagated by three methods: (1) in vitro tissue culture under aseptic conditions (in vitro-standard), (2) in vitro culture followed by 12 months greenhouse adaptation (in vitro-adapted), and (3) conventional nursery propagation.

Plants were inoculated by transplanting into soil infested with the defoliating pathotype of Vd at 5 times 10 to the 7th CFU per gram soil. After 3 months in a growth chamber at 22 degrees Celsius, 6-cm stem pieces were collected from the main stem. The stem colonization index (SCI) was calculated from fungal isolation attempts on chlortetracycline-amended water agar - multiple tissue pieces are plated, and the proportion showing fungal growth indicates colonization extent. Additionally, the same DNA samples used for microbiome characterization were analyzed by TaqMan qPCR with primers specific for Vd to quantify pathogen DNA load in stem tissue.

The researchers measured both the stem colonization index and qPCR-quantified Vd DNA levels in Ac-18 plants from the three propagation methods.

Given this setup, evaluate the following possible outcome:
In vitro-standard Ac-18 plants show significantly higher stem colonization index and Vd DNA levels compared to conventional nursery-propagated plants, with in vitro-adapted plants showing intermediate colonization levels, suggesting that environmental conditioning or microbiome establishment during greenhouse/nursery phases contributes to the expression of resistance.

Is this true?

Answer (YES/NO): NO